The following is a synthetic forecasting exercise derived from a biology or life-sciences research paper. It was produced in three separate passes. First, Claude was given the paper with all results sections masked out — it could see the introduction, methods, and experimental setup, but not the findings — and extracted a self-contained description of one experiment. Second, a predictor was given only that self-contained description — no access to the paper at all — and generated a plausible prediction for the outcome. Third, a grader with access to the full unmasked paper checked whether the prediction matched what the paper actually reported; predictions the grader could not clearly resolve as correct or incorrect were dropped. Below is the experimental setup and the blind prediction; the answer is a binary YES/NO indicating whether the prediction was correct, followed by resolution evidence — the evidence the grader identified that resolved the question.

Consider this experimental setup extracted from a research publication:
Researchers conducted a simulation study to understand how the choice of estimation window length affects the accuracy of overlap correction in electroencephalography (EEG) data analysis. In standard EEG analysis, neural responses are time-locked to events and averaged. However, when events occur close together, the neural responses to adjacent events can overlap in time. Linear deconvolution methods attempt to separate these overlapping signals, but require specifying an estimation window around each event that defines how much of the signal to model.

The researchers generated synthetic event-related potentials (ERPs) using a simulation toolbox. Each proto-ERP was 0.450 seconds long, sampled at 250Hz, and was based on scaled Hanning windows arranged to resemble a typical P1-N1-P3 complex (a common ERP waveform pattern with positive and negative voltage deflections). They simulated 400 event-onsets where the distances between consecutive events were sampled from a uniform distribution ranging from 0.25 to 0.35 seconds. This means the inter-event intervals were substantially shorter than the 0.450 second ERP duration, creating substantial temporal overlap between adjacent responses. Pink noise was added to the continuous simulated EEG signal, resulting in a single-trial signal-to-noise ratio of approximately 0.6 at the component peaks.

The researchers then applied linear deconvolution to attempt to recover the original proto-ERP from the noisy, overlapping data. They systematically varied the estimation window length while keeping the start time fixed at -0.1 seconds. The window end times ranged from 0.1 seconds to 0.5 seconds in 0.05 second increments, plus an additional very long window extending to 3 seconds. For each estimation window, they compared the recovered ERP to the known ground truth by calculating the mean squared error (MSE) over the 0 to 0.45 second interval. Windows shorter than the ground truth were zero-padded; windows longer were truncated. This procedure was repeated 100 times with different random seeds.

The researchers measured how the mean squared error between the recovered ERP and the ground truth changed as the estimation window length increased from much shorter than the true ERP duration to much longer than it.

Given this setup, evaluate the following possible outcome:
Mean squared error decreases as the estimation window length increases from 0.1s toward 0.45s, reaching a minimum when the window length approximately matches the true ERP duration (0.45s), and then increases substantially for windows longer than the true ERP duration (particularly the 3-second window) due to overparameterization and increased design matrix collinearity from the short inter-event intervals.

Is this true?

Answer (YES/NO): YES